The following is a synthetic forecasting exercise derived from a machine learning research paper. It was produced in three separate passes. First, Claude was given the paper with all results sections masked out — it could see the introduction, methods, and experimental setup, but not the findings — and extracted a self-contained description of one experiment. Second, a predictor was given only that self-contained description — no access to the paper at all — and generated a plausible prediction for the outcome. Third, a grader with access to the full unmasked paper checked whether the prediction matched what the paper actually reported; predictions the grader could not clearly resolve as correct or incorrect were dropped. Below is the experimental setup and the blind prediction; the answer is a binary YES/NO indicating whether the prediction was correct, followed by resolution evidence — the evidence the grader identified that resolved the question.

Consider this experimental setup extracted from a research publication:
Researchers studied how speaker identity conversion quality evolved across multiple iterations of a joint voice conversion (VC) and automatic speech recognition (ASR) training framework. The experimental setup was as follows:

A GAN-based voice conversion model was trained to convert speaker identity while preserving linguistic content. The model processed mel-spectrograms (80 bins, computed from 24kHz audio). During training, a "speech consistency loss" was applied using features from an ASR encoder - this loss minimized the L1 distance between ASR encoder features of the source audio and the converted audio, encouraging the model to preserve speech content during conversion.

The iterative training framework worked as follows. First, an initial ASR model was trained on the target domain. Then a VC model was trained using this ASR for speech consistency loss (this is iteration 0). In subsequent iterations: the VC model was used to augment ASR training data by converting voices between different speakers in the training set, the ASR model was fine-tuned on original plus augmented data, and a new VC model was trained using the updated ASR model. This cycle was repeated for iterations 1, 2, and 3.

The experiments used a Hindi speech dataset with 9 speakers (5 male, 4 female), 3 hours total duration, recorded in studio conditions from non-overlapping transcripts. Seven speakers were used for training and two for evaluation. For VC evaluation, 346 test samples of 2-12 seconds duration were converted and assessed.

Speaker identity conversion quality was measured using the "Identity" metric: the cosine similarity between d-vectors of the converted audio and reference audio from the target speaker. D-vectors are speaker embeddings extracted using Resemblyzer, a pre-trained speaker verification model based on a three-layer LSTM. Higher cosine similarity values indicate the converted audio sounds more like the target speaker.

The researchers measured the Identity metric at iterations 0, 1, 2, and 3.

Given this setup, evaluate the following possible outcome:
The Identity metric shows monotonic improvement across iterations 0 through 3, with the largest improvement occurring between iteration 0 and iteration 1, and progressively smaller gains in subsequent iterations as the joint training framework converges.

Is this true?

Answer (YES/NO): NO